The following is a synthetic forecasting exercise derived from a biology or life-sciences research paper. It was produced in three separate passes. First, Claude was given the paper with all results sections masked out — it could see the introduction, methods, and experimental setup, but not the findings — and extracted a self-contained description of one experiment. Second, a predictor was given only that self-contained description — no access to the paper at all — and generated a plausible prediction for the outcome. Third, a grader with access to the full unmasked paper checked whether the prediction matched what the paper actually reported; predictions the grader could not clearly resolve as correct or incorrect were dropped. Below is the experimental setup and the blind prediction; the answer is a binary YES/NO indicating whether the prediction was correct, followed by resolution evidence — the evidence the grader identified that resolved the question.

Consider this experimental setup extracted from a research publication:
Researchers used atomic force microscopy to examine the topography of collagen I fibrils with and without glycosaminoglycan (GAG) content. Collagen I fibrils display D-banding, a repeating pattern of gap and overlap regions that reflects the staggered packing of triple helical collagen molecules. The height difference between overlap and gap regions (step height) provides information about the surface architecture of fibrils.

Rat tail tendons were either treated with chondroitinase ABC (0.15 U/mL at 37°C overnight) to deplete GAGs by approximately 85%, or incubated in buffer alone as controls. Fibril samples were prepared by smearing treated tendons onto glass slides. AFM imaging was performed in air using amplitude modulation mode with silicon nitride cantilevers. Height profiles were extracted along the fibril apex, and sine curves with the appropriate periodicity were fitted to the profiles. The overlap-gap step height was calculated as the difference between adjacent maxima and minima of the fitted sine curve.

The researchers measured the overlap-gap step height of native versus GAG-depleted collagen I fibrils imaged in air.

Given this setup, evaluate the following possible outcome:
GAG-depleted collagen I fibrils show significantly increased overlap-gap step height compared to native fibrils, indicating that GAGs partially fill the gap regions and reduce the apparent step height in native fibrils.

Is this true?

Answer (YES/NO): NO